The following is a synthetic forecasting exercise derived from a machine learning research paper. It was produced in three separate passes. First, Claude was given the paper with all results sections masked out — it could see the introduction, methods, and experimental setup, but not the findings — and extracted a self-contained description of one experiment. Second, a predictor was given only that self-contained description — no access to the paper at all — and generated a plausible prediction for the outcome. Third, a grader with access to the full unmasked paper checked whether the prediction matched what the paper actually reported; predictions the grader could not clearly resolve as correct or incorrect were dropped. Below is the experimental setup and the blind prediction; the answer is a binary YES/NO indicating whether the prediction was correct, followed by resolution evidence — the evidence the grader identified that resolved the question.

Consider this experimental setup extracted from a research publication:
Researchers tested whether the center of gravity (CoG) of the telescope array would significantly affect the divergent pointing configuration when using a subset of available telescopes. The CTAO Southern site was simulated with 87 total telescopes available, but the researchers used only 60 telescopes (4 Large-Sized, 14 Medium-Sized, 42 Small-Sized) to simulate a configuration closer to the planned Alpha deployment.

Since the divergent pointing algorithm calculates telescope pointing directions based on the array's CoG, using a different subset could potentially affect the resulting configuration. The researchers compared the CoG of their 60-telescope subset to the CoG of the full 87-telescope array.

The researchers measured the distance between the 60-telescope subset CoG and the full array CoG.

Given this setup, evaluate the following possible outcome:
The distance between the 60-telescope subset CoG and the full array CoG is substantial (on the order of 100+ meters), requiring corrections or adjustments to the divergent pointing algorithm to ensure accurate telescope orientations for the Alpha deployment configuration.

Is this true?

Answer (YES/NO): NO